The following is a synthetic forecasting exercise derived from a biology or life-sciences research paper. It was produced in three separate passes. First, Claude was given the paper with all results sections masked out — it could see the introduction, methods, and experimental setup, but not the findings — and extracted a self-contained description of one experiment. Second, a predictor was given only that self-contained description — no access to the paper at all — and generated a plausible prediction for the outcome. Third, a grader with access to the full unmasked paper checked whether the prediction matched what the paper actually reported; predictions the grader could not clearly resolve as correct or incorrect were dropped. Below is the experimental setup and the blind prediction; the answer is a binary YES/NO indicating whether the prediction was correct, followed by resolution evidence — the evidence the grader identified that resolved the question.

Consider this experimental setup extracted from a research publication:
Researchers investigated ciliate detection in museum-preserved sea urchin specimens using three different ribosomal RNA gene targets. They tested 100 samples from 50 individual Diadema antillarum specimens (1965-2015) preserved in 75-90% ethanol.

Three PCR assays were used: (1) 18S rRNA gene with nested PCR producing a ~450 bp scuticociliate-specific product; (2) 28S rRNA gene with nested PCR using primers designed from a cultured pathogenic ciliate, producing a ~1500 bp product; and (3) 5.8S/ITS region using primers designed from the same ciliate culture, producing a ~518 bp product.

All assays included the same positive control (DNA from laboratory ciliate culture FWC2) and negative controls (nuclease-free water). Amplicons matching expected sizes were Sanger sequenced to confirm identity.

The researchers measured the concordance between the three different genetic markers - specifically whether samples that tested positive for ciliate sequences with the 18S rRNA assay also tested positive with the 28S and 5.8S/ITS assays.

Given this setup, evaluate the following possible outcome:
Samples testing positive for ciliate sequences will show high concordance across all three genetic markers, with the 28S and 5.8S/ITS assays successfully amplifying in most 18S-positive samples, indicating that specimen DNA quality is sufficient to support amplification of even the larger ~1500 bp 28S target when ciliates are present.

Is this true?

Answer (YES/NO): NO